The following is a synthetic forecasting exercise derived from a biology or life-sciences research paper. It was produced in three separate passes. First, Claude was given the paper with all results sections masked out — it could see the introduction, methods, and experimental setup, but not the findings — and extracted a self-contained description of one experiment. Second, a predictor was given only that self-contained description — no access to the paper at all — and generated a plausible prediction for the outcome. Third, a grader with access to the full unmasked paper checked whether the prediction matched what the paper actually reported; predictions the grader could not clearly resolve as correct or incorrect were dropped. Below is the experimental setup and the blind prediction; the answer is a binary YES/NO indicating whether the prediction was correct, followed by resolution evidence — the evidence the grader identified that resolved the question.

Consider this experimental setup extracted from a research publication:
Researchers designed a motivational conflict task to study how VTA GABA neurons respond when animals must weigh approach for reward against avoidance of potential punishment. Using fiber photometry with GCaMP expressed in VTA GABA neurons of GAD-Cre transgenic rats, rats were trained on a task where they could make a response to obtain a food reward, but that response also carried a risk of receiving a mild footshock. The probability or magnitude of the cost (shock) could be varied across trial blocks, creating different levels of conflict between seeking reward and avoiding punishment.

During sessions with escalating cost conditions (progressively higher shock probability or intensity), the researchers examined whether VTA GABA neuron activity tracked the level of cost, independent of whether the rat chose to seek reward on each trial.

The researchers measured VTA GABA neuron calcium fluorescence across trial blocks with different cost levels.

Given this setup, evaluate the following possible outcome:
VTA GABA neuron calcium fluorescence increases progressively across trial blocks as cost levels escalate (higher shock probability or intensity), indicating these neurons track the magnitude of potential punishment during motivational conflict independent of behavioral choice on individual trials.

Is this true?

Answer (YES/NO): NO